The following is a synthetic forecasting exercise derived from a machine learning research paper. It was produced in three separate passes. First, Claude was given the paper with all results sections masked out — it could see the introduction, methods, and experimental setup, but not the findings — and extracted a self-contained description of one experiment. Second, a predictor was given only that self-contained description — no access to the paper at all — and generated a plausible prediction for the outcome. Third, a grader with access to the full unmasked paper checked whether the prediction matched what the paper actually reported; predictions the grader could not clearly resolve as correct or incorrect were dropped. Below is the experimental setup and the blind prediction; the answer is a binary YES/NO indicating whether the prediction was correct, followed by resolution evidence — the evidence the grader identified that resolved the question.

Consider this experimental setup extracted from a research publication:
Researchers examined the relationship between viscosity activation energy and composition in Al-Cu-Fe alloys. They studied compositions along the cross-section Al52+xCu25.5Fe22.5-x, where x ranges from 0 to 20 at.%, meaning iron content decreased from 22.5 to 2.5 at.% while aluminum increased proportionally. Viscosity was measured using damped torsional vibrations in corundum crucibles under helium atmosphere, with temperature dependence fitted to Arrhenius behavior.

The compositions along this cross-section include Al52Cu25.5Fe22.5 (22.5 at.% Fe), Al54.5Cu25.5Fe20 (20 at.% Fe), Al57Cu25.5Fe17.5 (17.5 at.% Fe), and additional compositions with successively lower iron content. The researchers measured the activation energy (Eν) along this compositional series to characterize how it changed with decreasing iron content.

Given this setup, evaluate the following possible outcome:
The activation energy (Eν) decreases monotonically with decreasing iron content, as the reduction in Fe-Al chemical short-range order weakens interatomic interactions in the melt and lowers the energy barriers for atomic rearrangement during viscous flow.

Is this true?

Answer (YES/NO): NO